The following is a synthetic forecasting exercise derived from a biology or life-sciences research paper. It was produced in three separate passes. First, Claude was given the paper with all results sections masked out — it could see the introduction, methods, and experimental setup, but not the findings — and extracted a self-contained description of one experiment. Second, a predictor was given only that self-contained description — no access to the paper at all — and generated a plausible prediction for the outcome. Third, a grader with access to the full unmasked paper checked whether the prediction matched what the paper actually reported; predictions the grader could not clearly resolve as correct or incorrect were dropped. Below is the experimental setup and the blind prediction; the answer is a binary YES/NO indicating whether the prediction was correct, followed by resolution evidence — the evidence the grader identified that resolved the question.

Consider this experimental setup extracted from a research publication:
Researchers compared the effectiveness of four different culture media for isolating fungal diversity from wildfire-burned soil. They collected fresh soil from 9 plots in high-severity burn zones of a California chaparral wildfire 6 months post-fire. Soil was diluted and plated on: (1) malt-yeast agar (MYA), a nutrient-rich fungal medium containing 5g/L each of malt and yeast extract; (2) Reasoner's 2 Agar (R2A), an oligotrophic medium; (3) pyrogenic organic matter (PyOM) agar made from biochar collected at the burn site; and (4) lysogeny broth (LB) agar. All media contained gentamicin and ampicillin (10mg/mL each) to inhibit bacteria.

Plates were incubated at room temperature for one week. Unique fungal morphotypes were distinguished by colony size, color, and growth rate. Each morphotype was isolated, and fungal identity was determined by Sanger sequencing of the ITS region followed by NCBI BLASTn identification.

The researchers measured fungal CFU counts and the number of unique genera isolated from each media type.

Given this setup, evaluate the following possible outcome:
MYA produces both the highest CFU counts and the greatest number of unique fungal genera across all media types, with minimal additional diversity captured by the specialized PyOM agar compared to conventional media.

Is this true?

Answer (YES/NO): NO